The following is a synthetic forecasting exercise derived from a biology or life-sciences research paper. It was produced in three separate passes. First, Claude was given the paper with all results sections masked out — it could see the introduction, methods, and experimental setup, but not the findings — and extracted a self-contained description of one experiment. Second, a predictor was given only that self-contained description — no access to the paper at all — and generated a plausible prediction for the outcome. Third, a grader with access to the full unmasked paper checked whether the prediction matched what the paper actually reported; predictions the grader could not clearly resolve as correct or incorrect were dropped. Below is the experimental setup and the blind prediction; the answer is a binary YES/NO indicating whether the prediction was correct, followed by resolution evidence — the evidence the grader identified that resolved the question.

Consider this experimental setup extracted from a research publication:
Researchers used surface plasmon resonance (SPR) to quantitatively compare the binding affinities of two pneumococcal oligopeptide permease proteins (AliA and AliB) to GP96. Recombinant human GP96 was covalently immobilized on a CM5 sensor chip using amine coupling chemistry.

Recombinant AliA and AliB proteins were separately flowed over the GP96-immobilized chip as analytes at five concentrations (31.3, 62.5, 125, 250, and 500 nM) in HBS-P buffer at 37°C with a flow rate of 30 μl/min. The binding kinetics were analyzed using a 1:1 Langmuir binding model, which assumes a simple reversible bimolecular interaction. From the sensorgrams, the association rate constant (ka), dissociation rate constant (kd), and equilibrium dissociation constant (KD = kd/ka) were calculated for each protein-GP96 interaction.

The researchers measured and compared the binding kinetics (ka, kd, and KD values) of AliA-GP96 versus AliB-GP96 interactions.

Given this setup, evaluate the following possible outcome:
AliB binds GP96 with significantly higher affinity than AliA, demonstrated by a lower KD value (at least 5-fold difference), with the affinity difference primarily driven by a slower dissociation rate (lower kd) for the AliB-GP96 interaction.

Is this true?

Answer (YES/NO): NO